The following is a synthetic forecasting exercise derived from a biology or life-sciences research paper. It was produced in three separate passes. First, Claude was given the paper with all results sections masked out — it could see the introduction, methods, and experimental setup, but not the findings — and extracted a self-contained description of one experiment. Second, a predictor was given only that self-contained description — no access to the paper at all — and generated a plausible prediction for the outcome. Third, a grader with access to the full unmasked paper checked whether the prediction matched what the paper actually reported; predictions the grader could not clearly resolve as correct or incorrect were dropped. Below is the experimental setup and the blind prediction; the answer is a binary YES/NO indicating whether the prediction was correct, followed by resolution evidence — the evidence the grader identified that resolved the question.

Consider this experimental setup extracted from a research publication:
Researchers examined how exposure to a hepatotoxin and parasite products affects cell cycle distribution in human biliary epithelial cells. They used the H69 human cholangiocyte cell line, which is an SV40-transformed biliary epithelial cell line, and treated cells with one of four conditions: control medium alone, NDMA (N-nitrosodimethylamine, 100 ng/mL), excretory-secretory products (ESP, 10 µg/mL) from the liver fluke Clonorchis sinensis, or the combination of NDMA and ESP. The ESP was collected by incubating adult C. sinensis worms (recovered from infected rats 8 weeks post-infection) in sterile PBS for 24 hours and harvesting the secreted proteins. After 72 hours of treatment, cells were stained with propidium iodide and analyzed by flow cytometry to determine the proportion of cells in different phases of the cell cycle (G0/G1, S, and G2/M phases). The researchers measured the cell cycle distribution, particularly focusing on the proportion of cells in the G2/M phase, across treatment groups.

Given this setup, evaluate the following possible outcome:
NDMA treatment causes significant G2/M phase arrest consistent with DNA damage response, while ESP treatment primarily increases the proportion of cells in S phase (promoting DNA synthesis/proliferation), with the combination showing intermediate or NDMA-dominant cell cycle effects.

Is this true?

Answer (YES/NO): NO